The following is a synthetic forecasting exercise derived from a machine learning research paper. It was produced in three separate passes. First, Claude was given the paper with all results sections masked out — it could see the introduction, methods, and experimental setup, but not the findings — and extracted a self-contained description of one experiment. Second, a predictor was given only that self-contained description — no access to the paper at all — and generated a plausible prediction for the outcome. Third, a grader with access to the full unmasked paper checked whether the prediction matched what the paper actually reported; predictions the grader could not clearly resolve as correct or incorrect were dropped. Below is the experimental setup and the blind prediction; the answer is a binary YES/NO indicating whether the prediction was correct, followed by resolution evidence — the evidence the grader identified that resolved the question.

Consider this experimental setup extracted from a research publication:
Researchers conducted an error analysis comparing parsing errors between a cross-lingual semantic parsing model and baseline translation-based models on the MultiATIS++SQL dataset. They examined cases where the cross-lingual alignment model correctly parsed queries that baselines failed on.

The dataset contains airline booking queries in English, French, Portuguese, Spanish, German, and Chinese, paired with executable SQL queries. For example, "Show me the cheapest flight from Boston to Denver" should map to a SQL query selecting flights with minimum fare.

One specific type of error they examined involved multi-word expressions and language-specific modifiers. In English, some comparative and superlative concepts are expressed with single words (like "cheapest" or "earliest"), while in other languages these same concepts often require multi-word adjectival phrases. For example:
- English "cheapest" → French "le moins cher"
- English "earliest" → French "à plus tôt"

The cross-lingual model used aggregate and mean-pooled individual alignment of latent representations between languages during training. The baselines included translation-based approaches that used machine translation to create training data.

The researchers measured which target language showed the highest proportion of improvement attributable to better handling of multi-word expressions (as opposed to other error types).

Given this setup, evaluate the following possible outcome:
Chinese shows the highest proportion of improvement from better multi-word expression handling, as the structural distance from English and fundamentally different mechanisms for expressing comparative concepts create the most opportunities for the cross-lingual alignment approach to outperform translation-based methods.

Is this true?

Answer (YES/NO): NO